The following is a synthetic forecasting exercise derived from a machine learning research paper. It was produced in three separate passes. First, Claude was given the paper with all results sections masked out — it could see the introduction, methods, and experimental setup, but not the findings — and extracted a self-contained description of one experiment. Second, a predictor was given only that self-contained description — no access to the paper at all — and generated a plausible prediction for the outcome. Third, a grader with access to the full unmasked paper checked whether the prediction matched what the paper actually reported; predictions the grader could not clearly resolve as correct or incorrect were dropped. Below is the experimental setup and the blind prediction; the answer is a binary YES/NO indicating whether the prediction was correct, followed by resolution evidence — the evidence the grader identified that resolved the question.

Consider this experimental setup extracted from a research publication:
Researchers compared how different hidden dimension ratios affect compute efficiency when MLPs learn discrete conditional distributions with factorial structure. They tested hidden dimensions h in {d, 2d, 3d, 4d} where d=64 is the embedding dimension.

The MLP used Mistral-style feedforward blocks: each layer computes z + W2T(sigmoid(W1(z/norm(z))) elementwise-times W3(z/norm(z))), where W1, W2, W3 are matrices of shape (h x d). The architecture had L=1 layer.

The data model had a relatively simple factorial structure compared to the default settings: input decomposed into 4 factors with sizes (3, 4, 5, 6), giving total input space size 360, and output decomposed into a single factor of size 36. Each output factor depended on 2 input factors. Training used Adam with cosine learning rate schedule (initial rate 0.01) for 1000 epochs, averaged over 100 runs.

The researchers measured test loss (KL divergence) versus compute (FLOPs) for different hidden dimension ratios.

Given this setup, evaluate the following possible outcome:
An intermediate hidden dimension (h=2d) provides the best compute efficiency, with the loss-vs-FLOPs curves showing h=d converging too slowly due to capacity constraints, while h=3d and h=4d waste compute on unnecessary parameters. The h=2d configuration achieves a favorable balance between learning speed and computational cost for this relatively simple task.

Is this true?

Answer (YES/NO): NO